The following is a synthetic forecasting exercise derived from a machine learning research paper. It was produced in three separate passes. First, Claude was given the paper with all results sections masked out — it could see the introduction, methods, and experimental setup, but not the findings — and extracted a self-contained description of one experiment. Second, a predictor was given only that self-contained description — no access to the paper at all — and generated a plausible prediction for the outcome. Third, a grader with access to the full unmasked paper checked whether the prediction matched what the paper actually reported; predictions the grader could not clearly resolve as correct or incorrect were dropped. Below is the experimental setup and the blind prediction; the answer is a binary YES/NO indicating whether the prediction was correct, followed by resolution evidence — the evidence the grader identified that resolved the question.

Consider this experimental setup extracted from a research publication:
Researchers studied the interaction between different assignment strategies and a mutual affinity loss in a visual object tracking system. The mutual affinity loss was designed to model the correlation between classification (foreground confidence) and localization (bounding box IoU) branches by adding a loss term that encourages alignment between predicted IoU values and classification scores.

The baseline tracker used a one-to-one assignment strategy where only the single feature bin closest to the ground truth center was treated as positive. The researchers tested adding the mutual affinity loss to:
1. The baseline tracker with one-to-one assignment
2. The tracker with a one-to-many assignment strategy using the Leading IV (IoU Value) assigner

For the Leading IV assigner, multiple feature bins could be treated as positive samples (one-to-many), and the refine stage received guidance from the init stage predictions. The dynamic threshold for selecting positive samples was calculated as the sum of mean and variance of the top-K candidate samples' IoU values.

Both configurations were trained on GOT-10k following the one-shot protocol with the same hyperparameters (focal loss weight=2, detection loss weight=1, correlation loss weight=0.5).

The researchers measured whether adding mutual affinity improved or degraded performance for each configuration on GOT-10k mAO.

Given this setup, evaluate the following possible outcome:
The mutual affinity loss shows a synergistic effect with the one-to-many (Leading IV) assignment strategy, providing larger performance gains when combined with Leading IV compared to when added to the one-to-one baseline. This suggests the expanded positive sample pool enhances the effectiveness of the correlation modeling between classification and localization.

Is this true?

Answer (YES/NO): YES